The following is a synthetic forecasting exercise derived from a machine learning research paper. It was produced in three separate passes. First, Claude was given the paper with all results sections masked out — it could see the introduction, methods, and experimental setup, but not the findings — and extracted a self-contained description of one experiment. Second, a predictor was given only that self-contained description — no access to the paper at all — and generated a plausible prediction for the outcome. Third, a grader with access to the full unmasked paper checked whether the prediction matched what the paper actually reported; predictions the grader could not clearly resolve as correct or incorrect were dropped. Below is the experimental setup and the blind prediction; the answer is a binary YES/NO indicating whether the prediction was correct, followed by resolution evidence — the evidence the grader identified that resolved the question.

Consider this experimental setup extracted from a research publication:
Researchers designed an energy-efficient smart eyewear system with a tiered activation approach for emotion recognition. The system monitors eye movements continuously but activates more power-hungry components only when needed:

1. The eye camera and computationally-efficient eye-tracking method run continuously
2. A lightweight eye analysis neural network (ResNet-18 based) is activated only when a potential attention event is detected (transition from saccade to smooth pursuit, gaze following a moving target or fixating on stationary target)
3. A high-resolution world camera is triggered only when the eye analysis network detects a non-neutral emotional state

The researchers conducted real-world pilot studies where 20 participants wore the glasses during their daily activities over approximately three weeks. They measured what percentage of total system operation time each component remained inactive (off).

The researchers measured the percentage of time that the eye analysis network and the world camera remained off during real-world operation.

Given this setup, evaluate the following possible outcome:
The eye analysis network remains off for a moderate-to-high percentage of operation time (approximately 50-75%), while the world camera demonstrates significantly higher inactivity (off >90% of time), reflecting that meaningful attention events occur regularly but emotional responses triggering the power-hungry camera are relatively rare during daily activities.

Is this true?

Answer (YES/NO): NO